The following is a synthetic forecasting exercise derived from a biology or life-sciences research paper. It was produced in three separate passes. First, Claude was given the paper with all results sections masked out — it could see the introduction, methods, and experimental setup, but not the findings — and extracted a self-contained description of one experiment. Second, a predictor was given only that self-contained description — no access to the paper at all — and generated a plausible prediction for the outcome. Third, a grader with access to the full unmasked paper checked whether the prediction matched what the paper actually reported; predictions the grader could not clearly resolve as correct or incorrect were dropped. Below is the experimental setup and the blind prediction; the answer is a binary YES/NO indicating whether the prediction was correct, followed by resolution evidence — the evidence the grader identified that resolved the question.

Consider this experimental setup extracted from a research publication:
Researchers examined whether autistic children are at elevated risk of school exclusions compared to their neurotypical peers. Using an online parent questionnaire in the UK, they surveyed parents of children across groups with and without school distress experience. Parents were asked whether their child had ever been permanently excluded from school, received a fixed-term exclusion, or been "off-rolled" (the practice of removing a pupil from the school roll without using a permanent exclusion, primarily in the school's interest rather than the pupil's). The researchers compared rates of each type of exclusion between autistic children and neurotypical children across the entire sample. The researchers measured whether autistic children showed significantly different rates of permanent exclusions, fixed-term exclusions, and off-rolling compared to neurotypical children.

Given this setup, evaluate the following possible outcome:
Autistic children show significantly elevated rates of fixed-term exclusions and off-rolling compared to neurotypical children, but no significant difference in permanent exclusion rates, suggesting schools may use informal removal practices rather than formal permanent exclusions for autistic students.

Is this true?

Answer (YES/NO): NO